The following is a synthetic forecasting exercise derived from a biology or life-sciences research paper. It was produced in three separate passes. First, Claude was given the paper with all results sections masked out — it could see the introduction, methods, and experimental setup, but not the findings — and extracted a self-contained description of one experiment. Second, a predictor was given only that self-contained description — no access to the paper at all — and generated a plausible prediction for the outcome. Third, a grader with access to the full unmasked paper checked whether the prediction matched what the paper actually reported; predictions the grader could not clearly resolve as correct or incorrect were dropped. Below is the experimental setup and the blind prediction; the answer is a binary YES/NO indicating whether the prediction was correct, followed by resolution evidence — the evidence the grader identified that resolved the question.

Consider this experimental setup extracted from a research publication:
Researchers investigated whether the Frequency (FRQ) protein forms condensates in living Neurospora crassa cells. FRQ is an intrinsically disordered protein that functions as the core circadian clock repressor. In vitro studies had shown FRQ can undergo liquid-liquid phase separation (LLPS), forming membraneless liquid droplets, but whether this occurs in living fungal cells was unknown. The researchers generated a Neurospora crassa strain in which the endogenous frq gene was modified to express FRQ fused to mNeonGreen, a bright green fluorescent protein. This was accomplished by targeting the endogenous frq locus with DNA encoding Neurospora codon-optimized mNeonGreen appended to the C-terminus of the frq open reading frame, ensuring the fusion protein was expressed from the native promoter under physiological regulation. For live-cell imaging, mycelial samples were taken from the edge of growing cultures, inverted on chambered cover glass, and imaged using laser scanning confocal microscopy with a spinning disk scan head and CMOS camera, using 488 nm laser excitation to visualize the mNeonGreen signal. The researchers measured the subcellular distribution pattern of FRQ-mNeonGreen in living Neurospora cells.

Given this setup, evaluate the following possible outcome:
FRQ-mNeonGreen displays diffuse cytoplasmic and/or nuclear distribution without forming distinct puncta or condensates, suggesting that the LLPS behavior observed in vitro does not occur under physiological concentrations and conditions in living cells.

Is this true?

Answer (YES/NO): NO